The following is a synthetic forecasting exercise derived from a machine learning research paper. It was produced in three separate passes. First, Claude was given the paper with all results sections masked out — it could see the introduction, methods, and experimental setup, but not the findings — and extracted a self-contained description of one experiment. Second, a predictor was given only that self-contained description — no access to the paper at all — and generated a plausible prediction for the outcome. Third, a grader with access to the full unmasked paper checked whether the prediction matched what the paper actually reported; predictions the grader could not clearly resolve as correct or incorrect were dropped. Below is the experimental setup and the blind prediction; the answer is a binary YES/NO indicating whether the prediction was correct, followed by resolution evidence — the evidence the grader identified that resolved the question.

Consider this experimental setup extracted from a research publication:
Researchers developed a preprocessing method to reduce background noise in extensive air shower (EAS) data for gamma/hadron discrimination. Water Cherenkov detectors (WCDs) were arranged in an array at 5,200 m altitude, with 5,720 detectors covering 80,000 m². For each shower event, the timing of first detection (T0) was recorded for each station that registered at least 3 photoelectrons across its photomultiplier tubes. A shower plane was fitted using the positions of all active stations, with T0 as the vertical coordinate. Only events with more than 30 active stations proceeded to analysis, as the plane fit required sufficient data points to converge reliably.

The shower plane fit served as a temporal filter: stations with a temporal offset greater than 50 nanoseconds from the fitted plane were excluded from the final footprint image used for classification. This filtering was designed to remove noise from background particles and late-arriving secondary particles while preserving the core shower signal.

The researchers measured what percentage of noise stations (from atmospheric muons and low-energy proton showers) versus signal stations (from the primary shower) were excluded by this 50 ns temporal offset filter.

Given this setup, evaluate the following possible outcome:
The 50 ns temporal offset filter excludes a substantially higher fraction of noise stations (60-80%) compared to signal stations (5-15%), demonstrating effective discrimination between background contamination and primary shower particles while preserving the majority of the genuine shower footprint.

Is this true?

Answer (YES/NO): NO